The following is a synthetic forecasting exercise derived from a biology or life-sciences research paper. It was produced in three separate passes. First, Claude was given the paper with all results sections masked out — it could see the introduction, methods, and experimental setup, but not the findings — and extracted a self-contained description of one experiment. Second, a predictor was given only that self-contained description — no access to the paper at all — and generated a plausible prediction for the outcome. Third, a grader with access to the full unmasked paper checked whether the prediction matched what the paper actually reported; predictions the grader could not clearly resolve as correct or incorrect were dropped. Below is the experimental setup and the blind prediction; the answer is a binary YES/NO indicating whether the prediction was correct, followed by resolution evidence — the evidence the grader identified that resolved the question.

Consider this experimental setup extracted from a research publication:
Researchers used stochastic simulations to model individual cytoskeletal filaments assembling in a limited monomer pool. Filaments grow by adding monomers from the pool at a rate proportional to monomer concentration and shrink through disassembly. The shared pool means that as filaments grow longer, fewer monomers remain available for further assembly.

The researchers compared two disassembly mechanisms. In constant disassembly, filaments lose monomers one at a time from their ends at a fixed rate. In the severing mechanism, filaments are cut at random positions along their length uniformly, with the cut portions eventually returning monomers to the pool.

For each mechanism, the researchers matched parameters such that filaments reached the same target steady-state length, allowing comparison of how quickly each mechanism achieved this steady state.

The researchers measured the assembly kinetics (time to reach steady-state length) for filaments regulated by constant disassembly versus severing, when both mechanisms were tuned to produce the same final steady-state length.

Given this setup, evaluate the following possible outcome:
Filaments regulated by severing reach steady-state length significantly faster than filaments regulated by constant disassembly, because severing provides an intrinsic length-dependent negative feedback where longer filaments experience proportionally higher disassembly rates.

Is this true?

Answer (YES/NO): YES